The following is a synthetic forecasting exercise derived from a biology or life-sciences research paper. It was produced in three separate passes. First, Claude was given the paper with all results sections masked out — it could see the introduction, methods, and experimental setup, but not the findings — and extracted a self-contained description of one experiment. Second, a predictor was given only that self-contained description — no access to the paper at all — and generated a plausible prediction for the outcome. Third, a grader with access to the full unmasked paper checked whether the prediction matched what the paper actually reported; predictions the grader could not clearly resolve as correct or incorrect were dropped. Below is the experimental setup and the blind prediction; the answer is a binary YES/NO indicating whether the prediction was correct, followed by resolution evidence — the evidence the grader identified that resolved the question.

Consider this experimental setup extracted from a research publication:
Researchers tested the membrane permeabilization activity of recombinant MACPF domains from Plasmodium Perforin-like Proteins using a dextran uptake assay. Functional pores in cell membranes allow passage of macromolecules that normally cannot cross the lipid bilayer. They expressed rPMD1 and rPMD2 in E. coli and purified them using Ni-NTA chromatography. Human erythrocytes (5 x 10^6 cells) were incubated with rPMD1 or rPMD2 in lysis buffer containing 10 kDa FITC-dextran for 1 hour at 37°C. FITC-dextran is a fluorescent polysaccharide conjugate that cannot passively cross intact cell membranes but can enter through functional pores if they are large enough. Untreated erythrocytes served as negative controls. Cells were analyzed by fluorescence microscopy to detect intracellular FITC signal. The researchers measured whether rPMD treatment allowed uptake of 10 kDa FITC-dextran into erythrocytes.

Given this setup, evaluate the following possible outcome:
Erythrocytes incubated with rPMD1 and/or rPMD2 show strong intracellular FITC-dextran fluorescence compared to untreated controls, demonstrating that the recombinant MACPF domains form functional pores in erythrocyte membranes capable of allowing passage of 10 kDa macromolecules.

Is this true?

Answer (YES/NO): YES